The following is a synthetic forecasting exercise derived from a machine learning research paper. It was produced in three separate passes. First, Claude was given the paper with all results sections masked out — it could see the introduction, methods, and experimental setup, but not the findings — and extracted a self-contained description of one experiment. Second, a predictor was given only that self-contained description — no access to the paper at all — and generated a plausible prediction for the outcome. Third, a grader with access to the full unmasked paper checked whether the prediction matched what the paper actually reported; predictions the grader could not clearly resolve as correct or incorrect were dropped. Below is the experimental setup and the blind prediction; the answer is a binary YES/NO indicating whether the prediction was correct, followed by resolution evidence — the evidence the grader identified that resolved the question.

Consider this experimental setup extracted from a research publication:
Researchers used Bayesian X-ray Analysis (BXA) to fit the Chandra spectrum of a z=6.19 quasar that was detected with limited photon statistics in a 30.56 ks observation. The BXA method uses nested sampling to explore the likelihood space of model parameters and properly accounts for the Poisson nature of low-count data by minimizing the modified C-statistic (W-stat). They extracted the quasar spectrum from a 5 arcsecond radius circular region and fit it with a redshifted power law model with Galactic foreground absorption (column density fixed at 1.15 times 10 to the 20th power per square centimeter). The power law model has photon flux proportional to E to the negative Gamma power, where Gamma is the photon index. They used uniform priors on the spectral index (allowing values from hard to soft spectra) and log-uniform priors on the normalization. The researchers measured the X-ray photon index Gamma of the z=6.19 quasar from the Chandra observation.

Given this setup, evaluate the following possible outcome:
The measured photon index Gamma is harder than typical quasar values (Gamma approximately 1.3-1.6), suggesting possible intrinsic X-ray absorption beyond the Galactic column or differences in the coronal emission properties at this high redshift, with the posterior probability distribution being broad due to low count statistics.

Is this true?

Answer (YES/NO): NO